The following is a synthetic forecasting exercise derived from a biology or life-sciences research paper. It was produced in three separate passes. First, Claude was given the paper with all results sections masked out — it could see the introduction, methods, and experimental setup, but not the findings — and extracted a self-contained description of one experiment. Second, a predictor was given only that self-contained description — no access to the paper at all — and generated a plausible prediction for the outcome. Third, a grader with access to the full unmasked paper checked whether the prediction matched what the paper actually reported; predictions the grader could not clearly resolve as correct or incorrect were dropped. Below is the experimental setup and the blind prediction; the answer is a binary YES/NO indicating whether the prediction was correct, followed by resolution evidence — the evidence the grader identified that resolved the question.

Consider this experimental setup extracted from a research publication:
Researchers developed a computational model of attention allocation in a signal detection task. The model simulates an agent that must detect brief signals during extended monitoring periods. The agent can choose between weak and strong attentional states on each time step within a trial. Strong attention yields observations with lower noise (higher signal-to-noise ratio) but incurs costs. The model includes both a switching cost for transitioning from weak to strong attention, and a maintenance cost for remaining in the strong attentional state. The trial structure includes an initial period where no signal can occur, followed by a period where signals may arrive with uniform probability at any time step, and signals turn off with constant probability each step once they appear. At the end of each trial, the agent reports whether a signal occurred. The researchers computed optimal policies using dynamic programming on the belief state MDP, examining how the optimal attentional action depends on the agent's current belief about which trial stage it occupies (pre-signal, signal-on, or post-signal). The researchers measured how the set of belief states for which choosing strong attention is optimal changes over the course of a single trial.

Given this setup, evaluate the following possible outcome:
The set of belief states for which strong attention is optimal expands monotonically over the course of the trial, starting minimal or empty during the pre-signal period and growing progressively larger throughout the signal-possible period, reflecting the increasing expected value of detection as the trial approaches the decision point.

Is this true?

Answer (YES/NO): YES